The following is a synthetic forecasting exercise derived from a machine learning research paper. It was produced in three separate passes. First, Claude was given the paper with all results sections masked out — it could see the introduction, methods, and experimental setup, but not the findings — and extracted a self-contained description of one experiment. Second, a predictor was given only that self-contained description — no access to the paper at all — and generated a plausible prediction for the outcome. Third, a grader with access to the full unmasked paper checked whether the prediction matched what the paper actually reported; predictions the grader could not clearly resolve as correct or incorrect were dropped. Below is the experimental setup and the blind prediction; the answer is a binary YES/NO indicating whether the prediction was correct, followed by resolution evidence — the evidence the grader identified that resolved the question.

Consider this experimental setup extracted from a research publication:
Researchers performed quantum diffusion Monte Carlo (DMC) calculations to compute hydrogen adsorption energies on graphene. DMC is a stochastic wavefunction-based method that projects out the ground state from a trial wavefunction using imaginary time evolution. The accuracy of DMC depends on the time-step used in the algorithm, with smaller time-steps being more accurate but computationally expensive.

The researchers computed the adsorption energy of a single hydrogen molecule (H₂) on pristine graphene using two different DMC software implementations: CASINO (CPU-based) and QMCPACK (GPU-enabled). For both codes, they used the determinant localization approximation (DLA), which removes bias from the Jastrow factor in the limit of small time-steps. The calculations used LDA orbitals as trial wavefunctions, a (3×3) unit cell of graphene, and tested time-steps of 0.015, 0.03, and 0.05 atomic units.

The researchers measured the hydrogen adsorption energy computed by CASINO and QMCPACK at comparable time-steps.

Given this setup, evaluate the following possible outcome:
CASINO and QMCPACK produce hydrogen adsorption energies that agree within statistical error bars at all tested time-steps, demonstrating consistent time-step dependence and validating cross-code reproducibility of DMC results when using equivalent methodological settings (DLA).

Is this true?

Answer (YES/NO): YES